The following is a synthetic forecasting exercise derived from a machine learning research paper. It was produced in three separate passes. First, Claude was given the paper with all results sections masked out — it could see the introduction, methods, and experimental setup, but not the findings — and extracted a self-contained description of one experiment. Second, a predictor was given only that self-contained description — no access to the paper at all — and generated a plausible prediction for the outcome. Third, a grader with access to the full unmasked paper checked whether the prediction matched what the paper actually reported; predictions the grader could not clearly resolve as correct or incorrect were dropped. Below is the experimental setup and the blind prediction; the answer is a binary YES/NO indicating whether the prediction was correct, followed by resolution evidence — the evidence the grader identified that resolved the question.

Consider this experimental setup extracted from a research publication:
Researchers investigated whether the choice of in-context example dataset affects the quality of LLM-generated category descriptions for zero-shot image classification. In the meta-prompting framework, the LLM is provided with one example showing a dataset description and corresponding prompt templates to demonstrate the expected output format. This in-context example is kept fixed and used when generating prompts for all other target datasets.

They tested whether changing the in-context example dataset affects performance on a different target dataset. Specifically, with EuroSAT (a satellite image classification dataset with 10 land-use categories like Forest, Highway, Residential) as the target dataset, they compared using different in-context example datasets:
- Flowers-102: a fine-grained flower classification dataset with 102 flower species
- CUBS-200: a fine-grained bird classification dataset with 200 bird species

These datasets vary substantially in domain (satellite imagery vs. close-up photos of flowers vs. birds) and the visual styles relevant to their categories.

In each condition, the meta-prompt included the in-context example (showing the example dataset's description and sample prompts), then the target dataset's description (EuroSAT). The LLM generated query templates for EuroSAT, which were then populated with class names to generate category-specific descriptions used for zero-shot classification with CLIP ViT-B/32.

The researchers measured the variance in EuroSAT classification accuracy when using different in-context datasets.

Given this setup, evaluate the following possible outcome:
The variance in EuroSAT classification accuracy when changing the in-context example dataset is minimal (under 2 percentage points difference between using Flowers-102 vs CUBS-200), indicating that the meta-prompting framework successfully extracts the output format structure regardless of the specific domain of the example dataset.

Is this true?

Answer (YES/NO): YES